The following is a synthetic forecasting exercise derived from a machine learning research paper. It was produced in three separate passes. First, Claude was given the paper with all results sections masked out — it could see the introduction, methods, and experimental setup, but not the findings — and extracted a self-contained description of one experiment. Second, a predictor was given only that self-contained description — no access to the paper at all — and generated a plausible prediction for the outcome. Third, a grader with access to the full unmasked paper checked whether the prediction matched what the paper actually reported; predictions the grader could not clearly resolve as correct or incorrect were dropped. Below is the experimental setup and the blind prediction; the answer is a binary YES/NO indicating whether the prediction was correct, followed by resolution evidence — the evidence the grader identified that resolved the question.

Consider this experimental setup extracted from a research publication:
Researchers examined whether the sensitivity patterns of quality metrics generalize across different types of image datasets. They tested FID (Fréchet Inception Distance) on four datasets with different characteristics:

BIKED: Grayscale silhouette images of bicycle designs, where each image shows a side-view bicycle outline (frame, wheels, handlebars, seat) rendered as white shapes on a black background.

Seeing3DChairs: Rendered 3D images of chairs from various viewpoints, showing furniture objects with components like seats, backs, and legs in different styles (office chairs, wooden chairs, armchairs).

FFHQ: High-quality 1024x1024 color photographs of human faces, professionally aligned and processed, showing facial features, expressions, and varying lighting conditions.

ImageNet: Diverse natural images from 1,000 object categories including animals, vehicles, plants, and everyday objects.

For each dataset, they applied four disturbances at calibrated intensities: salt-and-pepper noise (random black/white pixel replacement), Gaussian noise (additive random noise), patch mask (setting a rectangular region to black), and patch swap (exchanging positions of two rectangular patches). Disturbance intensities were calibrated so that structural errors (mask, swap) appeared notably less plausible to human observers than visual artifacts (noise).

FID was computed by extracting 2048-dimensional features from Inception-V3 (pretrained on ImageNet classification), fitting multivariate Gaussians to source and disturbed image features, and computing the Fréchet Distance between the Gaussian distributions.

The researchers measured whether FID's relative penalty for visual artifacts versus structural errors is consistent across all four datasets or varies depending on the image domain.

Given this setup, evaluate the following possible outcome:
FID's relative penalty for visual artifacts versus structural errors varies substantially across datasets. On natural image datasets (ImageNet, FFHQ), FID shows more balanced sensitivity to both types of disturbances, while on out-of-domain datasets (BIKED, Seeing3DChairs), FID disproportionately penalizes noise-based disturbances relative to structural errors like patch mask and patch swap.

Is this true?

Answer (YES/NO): NO